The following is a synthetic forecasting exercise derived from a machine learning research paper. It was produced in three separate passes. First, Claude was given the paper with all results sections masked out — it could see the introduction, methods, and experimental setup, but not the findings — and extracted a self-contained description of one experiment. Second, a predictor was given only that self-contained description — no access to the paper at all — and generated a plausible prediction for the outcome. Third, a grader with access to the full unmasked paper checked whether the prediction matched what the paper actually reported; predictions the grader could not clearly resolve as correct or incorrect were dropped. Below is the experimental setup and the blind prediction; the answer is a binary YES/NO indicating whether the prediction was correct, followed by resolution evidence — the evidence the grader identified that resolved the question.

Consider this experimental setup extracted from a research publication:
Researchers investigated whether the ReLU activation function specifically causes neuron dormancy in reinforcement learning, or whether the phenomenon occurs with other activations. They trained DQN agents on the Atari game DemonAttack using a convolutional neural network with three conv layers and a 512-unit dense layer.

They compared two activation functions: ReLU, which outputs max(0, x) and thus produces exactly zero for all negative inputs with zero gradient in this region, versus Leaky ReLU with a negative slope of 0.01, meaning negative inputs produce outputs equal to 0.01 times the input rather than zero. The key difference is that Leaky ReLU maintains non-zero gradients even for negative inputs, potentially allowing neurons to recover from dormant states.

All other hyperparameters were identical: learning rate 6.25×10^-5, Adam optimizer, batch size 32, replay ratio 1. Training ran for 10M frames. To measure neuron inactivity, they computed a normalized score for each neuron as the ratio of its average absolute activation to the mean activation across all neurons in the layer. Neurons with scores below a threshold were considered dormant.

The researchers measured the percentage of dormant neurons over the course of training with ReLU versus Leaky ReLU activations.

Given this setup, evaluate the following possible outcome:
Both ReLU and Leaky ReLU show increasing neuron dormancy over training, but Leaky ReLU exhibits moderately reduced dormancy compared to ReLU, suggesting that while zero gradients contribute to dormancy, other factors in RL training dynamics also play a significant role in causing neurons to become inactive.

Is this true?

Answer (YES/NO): NO